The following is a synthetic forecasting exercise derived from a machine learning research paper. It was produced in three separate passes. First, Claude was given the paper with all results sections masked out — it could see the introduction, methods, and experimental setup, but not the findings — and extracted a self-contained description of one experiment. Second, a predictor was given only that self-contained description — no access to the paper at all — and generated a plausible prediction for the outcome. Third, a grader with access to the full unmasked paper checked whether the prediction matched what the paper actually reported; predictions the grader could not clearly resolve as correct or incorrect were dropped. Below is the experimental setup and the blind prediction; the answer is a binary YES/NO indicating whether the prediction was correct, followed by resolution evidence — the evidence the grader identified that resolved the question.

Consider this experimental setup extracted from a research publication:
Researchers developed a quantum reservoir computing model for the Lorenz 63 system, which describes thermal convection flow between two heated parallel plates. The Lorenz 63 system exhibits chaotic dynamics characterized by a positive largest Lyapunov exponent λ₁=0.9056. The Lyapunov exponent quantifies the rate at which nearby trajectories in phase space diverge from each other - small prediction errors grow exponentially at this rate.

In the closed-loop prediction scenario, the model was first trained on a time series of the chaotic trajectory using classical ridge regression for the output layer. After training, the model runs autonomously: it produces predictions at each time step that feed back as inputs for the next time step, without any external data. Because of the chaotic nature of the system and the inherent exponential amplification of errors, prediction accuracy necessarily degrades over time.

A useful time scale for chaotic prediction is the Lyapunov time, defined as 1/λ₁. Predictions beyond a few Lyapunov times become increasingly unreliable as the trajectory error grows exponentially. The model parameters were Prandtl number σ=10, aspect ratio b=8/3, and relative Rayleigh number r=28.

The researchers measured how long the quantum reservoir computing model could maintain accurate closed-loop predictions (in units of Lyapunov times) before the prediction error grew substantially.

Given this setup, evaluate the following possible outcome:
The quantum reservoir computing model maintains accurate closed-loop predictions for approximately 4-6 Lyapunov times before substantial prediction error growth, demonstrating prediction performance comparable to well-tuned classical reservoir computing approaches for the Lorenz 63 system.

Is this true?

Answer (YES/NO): NO